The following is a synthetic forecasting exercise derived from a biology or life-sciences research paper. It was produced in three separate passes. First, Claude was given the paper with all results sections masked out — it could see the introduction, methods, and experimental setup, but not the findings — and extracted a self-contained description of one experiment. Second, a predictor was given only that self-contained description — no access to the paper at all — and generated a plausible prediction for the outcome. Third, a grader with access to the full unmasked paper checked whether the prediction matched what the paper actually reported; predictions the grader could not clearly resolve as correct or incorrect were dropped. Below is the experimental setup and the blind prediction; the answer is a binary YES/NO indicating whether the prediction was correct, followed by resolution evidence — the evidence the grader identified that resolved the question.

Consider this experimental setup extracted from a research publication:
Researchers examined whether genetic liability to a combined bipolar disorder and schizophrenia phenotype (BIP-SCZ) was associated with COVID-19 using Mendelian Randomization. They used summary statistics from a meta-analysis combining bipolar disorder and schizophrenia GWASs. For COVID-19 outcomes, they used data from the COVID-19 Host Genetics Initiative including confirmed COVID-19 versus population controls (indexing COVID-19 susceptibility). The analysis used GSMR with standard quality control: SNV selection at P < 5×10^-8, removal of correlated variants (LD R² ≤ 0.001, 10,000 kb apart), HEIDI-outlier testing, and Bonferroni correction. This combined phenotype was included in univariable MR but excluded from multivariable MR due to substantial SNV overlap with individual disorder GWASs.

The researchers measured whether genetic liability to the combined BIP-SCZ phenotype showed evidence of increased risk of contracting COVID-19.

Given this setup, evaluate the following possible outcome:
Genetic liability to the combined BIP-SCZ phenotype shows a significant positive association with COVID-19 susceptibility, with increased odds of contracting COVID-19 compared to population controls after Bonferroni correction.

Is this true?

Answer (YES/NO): YES